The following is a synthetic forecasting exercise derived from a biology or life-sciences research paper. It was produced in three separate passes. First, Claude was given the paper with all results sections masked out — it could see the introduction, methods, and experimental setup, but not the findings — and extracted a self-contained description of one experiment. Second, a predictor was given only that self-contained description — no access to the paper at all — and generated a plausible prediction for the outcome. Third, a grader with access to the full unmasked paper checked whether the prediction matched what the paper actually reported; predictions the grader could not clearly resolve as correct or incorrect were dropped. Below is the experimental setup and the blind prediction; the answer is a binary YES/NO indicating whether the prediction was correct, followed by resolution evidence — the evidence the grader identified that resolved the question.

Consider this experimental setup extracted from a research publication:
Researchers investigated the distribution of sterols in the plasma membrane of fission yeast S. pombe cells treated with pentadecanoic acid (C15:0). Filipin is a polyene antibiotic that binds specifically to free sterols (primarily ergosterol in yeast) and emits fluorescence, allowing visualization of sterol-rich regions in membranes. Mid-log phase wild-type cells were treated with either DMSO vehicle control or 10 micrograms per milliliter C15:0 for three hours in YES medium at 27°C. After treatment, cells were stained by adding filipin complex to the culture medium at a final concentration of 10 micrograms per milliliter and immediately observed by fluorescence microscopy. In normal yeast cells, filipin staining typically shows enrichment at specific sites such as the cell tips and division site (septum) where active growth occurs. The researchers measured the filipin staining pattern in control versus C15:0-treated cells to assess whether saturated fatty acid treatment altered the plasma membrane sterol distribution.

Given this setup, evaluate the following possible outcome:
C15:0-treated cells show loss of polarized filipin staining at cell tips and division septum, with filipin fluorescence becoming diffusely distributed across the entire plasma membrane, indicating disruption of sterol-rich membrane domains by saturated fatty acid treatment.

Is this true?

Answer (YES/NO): YES